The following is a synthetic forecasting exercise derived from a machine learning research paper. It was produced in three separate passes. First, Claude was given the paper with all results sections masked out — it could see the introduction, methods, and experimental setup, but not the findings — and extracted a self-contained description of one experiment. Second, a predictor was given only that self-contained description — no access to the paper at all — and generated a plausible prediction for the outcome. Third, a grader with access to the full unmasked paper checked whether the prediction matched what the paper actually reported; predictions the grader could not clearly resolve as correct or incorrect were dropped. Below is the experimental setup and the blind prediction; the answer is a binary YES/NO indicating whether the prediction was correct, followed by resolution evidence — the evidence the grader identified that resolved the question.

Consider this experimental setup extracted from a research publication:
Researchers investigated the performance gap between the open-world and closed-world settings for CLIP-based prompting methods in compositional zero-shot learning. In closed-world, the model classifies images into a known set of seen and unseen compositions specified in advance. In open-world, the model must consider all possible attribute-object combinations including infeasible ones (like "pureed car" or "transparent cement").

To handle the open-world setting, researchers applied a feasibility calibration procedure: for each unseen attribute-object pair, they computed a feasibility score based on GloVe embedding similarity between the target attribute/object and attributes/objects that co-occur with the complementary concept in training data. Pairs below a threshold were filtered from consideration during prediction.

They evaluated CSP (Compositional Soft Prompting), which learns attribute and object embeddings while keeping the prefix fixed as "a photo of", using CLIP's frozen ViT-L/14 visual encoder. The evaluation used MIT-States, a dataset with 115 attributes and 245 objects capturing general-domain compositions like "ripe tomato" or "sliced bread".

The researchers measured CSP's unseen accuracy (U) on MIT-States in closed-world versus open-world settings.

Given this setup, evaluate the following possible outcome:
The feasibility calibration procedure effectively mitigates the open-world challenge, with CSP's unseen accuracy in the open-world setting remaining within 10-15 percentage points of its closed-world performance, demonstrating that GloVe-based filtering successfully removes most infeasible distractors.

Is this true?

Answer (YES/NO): NO